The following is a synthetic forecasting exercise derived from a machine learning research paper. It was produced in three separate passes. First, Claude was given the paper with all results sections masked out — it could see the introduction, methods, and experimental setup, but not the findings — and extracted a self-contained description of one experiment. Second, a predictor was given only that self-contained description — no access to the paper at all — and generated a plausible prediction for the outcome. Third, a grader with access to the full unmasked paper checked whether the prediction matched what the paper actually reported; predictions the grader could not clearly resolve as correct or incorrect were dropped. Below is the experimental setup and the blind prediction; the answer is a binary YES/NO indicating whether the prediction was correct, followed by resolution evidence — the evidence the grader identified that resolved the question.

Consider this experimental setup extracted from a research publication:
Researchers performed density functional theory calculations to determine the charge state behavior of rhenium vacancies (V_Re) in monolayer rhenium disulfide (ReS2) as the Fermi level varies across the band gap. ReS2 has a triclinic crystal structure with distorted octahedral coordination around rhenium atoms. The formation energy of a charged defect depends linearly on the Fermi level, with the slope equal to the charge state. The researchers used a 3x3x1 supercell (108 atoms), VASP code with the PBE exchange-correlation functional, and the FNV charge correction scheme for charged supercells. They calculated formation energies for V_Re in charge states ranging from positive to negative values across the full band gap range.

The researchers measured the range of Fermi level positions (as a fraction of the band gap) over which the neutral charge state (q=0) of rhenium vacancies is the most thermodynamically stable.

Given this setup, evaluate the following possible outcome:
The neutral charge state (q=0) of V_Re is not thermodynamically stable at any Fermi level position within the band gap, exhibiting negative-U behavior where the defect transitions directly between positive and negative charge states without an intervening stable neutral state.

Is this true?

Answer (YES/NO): NO